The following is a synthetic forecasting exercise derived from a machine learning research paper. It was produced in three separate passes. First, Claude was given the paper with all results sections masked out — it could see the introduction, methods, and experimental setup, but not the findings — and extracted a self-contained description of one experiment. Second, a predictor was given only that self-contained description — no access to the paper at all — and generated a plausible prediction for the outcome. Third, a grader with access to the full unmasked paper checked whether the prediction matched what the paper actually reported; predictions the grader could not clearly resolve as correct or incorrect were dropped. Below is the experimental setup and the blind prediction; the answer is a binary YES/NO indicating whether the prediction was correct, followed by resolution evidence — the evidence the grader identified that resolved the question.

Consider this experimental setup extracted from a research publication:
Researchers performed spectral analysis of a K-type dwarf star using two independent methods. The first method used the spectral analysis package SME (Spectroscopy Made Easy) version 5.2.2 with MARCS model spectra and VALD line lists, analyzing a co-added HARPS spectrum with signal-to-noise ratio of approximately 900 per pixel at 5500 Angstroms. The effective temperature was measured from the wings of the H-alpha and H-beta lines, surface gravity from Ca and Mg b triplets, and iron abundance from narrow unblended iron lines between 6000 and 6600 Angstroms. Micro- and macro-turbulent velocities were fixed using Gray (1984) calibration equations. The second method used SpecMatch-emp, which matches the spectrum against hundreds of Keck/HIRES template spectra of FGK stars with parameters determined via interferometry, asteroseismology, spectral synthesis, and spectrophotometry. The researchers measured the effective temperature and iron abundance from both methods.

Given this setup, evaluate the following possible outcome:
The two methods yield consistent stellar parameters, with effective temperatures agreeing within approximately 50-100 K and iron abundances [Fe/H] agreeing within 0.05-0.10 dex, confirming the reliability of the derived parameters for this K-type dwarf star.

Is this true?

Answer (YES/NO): NO